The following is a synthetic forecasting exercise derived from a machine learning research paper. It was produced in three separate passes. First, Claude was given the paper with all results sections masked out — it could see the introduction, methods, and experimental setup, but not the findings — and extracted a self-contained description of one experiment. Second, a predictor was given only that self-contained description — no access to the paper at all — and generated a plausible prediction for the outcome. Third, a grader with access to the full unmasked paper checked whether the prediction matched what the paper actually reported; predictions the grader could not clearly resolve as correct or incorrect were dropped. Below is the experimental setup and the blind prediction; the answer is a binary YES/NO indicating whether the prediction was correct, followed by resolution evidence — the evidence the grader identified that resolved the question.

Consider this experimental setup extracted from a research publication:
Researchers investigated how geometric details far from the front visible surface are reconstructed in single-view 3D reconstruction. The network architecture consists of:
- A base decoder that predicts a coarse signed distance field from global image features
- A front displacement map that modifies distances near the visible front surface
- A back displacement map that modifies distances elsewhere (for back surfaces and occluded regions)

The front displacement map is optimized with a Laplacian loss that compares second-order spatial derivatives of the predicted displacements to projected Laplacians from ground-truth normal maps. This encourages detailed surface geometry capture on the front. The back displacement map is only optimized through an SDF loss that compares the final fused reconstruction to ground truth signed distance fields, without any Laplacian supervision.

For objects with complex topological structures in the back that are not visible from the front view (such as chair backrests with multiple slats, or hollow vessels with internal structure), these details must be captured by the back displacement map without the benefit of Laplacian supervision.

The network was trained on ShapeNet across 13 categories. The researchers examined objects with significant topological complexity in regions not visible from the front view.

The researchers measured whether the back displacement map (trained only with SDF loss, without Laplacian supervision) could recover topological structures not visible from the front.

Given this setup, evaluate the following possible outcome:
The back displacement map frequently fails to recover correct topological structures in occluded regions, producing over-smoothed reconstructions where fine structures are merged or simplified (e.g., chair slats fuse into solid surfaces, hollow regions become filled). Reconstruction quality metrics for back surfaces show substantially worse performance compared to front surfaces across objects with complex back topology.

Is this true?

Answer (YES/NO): NO